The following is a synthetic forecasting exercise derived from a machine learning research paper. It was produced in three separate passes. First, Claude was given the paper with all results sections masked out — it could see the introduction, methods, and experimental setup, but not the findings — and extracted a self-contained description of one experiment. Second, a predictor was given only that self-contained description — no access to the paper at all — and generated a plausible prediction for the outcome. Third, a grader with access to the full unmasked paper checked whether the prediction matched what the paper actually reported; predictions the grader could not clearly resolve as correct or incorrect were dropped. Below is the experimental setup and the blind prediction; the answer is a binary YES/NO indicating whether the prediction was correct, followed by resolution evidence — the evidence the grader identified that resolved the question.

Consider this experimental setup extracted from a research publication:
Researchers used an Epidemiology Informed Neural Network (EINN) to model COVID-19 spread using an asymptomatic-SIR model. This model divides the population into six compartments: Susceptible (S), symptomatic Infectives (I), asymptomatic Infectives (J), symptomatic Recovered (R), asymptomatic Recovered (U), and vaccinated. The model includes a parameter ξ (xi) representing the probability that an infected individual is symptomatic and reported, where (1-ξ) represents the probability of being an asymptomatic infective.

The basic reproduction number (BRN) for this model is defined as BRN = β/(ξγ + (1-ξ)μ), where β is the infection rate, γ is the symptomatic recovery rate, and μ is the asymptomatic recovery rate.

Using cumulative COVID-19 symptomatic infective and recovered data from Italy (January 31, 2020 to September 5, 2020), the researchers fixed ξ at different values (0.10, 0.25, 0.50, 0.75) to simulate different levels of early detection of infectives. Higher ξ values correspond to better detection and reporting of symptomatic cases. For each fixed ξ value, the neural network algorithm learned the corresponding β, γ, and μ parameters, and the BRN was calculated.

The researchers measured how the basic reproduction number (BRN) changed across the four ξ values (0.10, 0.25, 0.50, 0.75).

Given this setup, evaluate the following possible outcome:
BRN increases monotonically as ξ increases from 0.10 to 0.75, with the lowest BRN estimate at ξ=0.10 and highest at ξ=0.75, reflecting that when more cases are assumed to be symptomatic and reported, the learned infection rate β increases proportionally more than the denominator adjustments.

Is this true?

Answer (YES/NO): NO